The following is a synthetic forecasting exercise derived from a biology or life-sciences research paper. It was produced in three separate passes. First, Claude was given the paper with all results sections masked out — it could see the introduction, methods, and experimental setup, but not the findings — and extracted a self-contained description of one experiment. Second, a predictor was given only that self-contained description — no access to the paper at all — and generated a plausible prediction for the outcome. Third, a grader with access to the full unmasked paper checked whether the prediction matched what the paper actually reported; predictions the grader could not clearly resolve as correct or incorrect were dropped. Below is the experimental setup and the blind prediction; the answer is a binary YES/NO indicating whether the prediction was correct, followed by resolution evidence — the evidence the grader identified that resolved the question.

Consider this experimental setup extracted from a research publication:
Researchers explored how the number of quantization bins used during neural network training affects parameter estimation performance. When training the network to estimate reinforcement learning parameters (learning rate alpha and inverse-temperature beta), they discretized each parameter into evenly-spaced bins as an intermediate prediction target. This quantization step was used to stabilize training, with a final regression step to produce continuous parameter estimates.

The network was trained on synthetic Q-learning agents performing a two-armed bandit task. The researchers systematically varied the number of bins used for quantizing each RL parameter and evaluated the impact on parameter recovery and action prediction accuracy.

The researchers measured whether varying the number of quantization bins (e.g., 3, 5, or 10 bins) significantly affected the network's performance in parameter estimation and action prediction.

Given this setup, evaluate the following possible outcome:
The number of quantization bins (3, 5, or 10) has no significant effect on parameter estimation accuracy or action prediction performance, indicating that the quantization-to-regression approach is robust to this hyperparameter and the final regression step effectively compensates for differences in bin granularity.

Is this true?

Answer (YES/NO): YES